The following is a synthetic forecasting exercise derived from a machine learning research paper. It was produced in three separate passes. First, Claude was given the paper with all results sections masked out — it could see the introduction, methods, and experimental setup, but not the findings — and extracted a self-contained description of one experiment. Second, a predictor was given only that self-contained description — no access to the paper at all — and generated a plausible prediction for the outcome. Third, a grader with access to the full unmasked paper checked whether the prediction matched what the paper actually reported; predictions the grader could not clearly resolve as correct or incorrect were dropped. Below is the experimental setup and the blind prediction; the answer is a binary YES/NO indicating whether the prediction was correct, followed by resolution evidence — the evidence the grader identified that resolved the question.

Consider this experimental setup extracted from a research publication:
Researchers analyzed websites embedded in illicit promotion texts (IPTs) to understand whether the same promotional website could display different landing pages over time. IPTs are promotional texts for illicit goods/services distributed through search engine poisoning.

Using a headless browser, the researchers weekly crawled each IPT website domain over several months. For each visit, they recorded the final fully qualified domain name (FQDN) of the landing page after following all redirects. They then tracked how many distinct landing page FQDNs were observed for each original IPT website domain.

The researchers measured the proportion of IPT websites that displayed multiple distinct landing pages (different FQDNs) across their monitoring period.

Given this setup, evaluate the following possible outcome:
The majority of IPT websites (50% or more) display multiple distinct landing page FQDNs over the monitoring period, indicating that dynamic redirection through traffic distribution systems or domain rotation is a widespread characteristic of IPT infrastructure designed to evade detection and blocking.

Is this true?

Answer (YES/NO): NO